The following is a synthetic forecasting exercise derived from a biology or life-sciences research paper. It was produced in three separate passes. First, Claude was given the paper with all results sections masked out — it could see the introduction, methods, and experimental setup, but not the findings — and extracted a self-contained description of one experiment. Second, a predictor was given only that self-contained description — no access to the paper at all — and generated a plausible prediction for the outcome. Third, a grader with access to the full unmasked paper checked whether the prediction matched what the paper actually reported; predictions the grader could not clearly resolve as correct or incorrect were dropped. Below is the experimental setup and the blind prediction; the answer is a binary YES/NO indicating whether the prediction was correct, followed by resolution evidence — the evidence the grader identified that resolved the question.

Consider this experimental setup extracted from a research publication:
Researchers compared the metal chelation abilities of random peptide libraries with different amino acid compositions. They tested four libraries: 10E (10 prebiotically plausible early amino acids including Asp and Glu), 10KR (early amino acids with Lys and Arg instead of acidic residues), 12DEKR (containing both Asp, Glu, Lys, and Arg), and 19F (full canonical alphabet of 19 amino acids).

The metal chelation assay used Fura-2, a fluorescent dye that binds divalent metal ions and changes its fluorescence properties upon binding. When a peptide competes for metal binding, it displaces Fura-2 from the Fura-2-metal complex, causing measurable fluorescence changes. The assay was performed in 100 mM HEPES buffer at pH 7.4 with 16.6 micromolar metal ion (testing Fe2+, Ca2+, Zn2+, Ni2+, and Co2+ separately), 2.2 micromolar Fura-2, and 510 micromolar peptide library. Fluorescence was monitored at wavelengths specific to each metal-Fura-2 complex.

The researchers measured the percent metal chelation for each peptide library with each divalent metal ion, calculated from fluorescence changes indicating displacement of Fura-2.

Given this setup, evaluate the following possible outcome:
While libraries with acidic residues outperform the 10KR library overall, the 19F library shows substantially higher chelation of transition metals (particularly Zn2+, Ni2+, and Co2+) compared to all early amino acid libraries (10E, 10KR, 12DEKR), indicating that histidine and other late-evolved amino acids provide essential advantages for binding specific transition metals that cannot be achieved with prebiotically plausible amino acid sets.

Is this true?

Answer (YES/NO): NO